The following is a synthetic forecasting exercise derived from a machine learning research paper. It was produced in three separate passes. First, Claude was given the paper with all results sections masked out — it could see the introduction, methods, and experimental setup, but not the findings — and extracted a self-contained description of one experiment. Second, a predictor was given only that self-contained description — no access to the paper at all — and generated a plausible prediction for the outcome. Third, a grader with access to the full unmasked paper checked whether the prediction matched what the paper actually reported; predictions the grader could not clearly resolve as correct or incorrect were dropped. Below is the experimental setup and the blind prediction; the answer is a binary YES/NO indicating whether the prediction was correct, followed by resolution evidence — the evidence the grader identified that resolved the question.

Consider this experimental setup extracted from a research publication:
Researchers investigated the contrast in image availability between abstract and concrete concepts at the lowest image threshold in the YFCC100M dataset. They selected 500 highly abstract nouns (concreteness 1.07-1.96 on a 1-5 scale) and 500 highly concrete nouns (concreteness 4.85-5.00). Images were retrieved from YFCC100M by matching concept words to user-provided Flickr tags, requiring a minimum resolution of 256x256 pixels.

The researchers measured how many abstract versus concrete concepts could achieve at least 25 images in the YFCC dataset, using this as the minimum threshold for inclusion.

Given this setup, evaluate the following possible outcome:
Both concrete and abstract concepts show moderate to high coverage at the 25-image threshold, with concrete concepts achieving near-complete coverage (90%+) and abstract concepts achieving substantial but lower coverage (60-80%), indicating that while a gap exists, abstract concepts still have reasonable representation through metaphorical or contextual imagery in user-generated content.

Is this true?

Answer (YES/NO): NO